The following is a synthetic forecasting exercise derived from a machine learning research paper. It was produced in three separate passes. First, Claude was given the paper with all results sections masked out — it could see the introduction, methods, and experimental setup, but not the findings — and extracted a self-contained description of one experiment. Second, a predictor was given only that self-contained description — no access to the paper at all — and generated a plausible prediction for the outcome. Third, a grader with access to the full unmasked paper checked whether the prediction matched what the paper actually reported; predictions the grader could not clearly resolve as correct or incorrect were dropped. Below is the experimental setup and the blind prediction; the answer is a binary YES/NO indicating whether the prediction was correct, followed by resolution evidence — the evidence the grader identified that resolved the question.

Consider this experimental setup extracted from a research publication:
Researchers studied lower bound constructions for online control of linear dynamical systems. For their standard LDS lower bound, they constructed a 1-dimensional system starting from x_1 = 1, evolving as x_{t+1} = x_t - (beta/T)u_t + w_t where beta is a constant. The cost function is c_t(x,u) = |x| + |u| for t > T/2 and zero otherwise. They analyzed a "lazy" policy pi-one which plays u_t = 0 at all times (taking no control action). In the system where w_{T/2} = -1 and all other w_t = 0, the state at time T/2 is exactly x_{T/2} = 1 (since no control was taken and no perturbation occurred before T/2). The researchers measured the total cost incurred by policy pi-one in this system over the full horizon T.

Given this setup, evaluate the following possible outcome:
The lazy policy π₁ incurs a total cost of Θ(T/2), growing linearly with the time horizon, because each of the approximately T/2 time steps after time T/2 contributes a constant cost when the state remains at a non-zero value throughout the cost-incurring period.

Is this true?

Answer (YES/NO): NO